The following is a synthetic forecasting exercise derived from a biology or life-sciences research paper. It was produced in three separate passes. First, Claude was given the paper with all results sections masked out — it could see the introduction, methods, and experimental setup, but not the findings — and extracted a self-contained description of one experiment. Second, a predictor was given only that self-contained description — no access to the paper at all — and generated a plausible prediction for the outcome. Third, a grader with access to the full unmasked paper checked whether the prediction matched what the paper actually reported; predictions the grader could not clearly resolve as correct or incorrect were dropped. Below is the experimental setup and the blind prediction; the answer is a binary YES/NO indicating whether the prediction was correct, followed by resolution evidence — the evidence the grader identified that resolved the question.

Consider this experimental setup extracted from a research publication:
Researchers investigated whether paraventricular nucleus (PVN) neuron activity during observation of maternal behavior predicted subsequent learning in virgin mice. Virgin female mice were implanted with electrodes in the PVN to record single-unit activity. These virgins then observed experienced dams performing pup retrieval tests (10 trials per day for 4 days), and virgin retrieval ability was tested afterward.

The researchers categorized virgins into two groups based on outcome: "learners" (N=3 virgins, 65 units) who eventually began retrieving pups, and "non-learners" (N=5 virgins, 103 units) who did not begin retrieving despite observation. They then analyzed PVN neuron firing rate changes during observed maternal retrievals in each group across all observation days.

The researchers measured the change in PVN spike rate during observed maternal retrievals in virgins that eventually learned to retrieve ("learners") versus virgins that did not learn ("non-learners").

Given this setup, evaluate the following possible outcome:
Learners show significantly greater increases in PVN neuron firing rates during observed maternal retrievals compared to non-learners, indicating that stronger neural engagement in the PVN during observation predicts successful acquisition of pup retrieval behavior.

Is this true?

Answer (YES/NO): YES